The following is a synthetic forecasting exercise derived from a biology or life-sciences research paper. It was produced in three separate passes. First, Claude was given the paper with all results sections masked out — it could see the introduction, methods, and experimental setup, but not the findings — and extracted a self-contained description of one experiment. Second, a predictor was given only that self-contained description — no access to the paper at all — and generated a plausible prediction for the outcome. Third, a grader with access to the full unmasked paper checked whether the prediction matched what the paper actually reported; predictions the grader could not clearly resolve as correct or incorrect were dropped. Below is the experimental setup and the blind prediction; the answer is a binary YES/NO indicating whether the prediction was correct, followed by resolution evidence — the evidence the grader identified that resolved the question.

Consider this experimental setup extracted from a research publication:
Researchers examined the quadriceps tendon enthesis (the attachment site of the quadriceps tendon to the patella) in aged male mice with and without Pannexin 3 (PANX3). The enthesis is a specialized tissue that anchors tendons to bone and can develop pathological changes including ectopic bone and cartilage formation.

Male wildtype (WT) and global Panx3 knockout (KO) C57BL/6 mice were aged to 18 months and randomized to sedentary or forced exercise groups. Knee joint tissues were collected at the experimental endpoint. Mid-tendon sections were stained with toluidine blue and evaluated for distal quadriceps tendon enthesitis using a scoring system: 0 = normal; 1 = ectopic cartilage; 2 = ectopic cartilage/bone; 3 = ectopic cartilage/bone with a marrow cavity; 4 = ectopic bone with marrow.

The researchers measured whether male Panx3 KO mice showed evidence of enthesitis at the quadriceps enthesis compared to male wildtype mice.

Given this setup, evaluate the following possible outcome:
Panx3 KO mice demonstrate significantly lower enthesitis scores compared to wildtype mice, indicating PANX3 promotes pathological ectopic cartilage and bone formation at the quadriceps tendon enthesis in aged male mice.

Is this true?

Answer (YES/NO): NO